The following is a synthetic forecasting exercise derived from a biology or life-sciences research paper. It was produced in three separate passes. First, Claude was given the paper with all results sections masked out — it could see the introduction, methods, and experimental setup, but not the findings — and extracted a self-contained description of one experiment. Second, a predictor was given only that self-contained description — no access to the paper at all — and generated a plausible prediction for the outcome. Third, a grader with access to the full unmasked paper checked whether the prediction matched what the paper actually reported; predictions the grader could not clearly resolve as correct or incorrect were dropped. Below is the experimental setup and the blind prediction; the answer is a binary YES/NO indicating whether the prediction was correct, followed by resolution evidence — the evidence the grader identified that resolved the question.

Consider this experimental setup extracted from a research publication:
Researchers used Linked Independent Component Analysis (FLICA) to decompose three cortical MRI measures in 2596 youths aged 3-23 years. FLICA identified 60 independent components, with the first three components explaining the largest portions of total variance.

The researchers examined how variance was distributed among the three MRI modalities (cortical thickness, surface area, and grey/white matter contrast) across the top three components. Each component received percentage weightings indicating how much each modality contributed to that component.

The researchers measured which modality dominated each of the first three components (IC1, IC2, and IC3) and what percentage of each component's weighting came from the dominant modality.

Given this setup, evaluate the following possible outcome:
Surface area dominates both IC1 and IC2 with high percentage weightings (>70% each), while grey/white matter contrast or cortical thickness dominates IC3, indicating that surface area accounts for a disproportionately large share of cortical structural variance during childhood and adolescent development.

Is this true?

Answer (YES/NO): NO